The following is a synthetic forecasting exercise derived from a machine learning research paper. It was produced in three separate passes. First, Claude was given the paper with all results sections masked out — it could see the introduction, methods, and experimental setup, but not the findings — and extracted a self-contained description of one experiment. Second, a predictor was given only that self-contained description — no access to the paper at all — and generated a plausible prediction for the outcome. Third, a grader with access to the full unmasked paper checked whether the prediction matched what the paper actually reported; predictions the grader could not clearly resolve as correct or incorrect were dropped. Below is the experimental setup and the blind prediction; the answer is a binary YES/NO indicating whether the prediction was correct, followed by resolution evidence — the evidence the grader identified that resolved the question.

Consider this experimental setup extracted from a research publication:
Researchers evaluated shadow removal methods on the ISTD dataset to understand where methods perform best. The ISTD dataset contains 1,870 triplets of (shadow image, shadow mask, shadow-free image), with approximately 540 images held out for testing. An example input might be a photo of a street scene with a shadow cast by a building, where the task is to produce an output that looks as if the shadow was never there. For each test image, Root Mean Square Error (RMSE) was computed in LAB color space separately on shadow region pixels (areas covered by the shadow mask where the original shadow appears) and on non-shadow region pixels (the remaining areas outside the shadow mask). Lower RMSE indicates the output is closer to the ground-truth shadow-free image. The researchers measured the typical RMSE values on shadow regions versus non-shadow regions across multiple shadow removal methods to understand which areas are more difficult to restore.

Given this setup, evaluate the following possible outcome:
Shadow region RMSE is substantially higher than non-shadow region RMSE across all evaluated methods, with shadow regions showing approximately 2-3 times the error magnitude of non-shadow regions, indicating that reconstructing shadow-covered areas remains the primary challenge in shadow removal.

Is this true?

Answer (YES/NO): NO